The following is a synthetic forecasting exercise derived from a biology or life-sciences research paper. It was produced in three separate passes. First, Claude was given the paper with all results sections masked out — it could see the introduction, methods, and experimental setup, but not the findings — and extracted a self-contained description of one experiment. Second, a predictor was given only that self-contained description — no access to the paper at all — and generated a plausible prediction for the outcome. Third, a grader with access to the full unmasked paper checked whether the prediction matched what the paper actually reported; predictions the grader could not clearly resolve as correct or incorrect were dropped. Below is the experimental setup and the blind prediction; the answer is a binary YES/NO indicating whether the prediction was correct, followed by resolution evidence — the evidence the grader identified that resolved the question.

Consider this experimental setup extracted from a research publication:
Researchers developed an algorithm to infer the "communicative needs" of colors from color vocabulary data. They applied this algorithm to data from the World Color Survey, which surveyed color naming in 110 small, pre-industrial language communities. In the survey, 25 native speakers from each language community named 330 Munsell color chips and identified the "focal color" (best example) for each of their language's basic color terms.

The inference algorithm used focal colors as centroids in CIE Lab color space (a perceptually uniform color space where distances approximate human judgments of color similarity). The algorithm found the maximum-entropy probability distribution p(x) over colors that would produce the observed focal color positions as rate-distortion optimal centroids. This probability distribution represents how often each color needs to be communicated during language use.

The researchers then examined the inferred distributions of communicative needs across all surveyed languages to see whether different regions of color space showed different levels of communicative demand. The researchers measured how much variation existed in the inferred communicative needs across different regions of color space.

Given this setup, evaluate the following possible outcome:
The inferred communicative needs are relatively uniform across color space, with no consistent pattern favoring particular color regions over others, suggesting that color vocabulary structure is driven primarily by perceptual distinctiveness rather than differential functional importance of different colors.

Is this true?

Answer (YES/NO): NO